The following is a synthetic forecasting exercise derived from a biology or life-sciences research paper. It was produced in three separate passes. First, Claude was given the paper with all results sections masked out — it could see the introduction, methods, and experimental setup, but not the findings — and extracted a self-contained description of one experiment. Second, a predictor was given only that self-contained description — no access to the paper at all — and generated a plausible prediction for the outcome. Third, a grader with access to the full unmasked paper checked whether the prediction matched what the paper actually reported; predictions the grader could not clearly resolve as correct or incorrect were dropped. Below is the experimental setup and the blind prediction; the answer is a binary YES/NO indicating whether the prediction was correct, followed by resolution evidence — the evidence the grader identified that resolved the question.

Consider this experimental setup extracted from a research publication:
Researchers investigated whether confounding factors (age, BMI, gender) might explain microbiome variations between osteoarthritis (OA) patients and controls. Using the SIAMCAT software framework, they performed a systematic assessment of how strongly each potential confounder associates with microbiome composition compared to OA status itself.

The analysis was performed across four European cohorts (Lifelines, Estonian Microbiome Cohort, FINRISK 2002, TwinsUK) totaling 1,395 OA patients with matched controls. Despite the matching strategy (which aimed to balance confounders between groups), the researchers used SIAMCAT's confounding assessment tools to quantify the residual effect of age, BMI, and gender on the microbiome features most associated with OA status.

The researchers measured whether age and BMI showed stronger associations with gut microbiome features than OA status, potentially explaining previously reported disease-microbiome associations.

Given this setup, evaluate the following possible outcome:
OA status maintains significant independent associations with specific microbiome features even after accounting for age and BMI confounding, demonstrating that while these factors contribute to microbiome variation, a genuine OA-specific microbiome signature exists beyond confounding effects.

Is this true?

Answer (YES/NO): NO